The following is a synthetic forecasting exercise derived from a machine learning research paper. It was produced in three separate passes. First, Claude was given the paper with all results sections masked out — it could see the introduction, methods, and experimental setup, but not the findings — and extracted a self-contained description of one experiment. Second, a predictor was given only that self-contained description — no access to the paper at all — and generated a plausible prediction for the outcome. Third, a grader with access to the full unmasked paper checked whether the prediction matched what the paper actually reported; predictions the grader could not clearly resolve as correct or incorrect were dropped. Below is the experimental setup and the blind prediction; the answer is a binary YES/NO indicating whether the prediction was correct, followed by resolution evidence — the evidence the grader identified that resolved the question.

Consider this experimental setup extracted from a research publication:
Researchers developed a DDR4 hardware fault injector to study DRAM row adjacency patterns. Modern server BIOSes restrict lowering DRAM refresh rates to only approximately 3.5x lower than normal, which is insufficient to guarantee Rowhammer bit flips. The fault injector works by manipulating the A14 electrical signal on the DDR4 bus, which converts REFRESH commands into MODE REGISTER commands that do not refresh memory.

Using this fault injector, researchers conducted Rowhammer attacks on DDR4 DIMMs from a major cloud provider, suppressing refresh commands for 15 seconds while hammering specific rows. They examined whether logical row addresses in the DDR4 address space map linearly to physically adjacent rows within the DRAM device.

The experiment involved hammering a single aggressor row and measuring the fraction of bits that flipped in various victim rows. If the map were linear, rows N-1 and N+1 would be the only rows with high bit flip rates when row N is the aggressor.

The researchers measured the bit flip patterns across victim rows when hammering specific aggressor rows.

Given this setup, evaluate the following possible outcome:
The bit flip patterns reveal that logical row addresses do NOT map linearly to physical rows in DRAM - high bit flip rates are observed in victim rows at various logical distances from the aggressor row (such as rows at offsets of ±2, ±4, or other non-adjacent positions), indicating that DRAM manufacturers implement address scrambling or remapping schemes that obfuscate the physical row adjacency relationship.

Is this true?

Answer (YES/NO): NO